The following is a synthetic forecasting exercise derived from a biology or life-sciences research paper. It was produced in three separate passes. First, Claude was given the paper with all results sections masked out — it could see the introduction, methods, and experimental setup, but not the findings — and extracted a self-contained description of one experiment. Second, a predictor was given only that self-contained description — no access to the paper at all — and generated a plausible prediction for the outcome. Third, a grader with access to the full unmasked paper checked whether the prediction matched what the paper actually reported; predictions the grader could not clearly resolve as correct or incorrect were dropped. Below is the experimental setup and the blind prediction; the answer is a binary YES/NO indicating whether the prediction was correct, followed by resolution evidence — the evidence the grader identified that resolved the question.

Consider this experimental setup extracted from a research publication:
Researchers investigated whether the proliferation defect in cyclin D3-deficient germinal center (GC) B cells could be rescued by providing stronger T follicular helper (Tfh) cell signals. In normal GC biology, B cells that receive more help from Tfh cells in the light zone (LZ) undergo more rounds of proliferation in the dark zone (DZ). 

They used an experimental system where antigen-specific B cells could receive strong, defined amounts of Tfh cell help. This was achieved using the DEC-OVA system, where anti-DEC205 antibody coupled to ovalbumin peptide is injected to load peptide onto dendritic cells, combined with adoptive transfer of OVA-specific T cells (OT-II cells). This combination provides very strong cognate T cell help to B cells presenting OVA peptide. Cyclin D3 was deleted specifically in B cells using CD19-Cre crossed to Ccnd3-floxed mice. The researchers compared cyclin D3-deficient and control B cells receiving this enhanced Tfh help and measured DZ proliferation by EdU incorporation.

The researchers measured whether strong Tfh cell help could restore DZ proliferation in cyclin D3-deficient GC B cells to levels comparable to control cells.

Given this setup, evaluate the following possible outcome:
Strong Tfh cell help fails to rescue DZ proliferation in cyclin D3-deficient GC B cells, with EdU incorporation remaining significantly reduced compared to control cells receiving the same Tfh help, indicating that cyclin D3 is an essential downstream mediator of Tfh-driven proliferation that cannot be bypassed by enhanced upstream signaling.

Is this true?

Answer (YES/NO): YES